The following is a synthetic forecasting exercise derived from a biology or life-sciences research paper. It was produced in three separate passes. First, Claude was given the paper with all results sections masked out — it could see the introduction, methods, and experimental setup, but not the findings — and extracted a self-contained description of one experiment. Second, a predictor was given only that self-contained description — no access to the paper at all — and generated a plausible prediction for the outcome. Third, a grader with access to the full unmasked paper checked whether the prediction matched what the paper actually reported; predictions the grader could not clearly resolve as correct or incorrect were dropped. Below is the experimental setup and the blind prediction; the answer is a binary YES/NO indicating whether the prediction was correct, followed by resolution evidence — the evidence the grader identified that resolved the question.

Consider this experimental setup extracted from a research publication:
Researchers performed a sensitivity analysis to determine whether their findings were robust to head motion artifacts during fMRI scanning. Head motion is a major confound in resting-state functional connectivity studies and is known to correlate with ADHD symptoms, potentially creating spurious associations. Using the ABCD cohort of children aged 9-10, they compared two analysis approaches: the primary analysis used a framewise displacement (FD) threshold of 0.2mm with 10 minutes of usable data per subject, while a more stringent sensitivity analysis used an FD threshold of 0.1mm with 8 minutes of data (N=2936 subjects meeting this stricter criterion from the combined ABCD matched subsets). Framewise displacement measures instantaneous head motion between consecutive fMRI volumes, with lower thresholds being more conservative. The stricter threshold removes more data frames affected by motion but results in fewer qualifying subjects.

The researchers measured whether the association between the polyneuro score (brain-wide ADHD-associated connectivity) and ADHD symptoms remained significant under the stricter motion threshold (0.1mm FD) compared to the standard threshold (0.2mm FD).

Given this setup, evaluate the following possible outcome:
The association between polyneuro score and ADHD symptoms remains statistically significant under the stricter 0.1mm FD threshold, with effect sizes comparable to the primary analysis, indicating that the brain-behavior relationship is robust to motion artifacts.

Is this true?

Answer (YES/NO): YES